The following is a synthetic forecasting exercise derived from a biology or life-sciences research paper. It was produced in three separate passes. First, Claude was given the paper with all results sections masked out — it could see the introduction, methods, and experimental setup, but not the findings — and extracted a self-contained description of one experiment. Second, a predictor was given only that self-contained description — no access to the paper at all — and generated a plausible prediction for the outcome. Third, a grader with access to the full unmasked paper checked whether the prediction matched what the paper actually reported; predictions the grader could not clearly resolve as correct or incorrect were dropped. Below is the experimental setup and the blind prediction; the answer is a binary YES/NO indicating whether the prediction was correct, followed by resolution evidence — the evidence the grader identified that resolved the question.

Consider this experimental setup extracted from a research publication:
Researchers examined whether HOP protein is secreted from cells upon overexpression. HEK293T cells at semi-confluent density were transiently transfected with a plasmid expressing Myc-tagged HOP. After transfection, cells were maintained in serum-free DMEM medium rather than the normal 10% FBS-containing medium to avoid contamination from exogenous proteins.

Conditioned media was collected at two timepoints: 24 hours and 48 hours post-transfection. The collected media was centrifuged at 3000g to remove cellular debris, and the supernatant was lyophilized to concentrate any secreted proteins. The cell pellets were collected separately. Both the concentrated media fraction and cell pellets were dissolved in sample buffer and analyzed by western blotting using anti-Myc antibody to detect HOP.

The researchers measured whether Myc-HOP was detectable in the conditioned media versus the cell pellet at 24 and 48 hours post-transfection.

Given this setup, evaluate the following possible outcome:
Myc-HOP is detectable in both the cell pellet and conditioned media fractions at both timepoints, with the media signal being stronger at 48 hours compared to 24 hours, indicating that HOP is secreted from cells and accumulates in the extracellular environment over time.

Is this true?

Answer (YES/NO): NO